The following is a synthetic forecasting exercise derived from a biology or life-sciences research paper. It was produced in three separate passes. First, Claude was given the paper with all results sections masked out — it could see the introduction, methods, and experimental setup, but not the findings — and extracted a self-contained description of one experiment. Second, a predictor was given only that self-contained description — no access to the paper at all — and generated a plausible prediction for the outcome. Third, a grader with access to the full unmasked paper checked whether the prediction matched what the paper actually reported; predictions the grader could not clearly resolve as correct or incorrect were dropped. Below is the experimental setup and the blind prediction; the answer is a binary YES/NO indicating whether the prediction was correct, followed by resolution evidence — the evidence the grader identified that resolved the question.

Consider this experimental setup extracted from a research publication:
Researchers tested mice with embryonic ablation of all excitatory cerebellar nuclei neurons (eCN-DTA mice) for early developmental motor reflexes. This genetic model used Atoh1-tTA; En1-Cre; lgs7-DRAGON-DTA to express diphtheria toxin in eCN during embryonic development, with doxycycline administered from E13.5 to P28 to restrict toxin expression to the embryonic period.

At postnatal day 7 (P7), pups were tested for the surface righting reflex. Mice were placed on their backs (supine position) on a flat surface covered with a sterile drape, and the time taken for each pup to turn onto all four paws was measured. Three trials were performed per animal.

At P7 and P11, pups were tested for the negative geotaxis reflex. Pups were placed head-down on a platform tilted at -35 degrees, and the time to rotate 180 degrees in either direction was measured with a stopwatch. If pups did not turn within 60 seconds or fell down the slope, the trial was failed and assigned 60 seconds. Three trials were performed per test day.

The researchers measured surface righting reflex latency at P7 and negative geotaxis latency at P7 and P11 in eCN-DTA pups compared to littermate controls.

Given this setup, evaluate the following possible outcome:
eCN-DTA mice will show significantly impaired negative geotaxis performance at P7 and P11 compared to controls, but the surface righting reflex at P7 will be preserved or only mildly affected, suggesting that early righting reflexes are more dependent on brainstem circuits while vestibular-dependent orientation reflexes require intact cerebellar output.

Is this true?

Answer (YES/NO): NO